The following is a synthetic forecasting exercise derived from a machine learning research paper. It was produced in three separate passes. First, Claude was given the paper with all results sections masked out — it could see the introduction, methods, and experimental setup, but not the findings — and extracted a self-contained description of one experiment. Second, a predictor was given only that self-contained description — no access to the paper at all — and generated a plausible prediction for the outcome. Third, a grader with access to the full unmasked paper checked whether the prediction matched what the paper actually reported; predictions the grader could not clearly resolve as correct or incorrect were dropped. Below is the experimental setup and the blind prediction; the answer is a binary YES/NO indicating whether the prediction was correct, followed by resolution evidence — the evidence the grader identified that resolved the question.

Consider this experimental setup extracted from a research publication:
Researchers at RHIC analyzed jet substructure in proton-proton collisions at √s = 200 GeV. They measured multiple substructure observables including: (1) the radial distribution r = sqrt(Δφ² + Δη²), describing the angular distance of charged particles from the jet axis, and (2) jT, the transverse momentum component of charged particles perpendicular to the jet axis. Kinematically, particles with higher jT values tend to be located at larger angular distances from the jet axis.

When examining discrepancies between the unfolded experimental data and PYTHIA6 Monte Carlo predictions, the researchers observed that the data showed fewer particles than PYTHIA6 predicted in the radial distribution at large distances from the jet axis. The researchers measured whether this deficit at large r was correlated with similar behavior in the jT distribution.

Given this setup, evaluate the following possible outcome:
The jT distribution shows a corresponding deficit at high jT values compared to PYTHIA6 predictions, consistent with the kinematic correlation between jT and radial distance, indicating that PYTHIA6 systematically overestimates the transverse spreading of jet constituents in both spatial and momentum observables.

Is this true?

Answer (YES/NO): YES